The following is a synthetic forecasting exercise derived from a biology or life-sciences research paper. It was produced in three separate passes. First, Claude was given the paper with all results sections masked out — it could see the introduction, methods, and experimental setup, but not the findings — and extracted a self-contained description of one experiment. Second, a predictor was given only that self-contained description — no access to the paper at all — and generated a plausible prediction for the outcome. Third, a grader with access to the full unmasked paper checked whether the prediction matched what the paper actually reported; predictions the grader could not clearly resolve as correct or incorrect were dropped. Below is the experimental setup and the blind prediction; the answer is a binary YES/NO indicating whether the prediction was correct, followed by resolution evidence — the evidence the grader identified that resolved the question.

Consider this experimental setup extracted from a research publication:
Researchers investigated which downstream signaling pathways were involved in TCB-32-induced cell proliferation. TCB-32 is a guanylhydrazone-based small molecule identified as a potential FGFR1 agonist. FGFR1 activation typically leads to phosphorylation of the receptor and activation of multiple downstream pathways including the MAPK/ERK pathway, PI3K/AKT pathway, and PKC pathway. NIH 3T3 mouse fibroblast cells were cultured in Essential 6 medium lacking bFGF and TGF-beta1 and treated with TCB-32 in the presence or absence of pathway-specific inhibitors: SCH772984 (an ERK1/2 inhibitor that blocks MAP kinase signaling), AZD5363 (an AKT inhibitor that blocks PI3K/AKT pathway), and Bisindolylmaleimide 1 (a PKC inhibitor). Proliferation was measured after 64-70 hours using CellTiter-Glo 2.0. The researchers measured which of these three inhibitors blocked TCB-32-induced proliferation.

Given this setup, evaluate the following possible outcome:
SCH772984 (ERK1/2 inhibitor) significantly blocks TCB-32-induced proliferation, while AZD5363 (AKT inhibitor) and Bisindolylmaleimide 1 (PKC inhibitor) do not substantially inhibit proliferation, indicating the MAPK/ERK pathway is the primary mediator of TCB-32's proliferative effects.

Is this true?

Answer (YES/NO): YES